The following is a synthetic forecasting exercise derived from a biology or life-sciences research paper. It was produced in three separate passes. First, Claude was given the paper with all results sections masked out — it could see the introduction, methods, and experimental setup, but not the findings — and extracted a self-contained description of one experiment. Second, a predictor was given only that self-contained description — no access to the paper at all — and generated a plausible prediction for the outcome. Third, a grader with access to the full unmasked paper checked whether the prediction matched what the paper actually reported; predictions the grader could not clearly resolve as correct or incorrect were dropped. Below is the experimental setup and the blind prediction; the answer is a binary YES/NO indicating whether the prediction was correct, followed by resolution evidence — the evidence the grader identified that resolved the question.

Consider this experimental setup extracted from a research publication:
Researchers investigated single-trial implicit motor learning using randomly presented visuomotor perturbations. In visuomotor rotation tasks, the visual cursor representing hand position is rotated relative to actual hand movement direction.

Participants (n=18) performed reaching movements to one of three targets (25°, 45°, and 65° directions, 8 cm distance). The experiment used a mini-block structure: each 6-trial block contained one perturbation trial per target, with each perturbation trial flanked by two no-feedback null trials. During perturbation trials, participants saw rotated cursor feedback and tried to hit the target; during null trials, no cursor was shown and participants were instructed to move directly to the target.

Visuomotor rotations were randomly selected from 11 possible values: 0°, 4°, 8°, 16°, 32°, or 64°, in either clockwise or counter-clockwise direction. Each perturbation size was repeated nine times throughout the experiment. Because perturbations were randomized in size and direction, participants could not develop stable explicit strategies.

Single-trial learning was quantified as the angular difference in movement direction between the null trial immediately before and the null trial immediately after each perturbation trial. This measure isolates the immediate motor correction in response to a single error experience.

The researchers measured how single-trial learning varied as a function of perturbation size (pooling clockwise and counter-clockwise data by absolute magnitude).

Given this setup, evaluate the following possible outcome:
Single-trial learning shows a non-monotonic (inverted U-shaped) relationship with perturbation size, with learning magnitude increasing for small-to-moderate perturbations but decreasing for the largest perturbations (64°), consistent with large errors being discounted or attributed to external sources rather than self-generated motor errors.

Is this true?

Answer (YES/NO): YES